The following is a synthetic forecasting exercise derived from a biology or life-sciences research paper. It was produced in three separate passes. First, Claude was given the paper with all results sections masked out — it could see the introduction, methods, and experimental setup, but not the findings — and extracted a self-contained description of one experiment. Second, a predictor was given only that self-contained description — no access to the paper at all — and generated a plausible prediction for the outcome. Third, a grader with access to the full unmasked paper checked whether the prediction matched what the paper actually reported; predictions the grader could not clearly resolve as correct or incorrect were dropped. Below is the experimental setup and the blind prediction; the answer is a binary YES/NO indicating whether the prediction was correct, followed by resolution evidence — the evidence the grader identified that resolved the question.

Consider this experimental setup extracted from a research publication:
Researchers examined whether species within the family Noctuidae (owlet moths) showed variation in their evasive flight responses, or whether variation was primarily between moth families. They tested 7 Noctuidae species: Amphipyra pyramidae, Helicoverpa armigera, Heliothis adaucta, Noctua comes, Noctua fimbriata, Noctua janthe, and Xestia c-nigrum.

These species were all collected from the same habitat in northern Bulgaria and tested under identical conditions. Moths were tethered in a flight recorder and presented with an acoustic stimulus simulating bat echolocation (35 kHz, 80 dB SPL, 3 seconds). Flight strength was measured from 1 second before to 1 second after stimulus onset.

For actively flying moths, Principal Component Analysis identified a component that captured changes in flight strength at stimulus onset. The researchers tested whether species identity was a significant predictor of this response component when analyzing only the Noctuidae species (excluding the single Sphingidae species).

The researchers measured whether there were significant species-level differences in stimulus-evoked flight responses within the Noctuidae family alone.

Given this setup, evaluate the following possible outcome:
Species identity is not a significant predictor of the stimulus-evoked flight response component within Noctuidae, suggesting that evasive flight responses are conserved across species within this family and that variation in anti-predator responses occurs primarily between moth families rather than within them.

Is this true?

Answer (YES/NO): NO